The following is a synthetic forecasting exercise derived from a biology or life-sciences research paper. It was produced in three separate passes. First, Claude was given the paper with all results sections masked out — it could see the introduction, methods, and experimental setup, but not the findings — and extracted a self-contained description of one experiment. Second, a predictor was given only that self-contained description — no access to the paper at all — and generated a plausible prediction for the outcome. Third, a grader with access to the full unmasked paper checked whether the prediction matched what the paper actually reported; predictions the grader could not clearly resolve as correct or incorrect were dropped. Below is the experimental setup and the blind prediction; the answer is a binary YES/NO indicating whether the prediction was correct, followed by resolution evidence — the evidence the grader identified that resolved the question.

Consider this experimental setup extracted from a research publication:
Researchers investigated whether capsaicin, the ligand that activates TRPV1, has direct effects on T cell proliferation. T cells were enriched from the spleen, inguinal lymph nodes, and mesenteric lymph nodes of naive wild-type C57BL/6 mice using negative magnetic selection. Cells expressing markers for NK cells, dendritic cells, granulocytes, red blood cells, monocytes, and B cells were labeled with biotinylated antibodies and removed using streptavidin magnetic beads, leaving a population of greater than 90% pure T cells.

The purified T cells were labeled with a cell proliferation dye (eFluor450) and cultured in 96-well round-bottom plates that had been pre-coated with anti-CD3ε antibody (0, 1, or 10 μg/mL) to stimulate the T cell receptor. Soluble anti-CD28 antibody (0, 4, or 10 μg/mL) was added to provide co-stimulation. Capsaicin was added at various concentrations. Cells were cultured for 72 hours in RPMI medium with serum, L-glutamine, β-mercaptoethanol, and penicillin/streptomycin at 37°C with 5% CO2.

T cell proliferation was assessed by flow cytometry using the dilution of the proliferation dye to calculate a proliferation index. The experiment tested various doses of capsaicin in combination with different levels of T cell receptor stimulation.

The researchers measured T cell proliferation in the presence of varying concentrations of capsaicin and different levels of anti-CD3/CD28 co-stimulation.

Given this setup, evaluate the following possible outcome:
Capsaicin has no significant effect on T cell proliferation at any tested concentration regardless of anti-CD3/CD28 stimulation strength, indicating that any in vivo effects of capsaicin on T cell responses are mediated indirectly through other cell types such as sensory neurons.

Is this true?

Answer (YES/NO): YES